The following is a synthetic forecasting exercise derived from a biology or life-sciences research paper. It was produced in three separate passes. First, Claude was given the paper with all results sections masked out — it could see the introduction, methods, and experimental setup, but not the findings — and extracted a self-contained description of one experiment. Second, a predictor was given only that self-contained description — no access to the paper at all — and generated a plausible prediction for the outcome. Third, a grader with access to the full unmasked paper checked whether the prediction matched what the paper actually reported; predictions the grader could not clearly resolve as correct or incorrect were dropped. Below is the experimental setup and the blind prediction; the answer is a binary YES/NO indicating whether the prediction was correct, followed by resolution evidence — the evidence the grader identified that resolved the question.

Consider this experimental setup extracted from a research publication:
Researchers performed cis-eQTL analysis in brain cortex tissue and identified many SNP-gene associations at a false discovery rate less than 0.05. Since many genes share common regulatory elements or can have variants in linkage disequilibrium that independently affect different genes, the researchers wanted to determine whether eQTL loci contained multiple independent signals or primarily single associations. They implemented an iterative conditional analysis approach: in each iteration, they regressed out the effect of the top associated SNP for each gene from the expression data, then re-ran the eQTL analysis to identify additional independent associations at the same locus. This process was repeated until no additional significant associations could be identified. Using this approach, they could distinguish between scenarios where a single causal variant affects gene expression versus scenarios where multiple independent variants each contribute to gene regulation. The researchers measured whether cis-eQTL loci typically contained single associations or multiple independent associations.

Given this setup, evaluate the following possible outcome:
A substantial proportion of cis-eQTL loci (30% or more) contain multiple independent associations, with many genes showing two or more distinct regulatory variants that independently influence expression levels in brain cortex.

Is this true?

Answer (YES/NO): YES